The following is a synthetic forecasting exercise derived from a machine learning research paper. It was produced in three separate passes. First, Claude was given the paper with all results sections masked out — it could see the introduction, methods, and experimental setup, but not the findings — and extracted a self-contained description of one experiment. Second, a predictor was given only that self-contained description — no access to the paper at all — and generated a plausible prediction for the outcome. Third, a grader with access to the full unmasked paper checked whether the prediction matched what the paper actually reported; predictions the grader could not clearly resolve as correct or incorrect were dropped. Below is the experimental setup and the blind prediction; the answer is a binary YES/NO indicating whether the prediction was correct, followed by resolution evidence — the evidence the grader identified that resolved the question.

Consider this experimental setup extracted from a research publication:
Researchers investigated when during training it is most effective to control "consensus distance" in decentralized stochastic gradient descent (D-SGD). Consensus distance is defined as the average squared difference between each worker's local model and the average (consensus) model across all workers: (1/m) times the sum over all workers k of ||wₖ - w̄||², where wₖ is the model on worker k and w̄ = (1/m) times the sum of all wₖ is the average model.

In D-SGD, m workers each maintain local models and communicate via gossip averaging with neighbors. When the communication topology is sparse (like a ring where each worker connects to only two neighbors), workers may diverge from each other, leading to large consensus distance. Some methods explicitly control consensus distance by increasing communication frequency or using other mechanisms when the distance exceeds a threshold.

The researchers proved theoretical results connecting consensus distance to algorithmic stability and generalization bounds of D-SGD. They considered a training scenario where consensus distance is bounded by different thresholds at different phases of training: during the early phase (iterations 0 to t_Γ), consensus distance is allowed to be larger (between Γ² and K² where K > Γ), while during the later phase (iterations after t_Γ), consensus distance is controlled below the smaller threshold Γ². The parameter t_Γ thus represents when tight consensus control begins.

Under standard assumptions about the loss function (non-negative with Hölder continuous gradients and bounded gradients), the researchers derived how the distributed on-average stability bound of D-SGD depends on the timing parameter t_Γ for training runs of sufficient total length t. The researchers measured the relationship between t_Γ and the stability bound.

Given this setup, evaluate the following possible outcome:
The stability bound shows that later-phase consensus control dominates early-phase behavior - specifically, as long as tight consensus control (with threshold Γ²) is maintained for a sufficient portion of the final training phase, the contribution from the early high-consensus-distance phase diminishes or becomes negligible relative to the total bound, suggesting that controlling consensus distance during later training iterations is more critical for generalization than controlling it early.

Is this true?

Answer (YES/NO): NO